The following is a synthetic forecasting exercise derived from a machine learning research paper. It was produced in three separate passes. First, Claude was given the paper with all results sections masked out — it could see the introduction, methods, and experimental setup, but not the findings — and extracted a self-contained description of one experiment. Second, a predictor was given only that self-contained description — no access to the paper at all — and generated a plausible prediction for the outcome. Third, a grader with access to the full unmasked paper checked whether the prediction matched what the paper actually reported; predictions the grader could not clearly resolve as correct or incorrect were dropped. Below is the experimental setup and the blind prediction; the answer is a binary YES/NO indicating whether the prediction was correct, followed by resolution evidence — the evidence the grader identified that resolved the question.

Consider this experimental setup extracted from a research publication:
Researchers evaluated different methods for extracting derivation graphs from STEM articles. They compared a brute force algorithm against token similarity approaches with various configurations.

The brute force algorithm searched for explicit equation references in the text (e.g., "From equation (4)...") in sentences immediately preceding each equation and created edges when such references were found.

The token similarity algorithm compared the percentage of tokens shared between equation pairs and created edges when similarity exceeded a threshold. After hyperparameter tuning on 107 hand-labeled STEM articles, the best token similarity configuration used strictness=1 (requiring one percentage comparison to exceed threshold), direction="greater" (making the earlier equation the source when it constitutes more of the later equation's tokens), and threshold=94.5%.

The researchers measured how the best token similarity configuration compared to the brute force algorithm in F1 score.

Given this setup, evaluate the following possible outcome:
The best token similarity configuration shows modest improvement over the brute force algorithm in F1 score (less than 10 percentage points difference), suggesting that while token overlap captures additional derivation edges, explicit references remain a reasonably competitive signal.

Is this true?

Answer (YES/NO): NO